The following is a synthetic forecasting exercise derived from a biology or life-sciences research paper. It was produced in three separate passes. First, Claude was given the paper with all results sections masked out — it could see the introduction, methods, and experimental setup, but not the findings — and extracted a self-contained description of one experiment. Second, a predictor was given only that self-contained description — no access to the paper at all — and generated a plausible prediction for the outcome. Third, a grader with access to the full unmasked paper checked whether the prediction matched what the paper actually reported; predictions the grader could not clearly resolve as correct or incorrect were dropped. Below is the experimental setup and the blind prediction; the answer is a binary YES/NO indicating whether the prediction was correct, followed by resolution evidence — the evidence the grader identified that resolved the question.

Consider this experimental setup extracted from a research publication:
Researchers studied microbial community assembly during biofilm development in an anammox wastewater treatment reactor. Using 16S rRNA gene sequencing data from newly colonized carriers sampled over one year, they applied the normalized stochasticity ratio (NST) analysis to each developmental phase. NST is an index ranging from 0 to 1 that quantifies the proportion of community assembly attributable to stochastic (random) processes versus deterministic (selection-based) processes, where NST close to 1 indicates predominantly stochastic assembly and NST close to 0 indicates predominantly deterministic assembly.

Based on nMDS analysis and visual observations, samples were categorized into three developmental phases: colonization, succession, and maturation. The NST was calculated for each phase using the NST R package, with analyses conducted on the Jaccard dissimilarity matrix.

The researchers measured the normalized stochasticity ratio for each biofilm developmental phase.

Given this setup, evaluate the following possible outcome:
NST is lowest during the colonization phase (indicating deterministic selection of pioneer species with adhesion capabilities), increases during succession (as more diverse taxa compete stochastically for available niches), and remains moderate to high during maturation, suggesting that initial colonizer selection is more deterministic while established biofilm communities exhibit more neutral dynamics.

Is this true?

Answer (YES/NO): NO